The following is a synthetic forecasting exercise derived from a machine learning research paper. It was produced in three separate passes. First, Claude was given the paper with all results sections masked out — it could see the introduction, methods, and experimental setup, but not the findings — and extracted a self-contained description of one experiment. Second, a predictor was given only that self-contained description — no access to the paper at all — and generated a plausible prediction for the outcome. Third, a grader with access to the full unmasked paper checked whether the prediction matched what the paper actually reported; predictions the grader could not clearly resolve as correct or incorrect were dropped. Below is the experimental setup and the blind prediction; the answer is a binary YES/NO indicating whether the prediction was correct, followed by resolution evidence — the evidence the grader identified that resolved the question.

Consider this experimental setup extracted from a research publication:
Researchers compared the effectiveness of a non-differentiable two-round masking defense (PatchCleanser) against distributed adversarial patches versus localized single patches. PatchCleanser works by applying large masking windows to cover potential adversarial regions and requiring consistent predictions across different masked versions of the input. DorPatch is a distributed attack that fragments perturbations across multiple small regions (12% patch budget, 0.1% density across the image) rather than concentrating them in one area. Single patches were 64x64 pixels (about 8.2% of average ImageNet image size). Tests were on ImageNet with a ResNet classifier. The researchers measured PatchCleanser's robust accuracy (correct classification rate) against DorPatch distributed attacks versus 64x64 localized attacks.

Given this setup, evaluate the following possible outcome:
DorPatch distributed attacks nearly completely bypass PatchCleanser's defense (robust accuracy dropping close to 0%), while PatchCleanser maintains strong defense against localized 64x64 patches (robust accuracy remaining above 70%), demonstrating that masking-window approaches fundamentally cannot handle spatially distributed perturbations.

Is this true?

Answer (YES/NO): NO